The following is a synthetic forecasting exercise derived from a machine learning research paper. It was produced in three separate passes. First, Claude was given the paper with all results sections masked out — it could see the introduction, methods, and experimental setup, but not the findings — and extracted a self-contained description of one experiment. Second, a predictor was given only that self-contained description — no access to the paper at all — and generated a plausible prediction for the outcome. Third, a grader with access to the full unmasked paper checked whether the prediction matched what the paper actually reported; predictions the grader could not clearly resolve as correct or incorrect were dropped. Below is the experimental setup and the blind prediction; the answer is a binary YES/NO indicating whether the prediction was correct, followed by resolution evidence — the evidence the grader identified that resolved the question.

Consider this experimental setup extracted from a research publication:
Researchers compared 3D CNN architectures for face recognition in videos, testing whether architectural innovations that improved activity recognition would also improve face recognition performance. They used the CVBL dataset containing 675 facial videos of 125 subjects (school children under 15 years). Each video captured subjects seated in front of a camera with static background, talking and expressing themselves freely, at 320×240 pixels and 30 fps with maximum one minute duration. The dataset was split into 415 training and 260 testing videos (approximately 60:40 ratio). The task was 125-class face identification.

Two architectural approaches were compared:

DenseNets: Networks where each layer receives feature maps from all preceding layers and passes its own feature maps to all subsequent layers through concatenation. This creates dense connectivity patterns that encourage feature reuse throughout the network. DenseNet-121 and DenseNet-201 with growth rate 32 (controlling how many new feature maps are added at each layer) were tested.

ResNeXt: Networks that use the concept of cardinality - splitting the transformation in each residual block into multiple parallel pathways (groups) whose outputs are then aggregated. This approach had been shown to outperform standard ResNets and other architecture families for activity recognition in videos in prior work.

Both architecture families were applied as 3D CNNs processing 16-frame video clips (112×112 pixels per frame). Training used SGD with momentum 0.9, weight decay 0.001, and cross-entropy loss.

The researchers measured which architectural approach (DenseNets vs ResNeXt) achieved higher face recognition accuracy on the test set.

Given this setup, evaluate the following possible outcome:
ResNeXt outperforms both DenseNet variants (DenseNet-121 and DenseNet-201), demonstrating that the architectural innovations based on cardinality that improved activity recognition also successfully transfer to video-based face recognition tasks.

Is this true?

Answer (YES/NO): NO